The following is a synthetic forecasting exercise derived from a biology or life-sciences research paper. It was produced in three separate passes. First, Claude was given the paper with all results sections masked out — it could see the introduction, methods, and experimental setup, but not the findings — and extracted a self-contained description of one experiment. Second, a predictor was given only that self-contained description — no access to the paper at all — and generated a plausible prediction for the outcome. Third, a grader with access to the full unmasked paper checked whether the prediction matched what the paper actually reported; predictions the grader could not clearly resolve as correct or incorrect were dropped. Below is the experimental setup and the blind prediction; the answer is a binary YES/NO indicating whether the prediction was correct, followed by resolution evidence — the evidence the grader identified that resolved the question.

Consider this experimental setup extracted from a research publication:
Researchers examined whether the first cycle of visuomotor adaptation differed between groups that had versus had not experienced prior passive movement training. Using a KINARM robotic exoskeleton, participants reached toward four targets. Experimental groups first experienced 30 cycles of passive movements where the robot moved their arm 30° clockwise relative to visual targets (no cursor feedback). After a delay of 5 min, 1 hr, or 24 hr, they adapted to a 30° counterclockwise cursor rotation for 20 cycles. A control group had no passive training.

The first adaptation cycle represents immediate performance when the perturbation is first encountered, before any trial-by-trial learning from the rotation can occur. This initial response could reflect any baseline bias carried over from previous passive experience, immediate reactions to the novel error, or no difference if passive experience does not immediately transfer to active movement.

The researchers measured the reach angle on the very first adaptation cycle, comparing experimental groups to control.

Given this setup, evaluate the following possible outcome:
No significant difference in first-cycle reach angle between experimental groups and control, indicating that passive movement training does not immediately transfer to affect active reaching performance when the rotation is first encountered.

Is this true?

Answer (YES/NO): YES